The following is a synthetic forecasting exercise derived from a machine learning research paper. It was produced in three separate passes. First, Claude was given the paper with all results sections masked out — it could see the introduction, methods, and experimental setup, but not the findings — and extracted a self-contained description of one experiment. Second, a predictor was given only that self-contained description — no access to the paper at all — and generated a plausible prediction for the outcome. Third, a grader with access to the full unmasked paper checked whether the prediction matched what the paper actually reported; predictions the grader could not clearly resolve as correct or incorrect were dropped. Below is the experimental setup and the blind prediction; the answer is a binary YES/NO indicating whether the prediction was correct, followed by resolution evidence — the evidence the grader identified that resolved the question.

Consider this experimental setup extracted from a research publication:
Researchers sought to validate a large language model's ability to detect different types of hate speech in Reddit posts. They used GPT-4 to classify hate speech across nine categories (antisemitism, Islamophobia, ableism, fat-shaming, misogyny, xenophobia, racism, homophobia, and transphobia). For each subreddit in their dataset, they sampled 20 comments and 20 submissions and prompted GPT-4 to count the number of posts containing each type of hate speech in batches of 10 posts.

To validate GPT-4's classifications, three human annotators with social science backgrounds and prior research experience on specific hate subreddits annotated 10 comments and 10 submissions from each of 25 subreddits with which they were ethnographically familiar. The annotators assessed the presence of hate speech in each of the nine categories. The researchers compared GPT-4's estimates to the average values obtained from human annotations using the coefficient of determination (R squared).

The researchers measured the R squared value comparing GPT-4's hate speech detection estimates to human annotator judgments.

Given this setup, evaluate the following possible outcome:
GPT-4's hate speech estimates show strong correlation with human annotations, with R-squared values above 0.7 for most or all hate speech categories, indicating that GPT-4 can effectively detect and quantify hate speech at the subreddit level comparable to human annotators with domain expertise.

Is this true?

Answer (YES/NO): NO